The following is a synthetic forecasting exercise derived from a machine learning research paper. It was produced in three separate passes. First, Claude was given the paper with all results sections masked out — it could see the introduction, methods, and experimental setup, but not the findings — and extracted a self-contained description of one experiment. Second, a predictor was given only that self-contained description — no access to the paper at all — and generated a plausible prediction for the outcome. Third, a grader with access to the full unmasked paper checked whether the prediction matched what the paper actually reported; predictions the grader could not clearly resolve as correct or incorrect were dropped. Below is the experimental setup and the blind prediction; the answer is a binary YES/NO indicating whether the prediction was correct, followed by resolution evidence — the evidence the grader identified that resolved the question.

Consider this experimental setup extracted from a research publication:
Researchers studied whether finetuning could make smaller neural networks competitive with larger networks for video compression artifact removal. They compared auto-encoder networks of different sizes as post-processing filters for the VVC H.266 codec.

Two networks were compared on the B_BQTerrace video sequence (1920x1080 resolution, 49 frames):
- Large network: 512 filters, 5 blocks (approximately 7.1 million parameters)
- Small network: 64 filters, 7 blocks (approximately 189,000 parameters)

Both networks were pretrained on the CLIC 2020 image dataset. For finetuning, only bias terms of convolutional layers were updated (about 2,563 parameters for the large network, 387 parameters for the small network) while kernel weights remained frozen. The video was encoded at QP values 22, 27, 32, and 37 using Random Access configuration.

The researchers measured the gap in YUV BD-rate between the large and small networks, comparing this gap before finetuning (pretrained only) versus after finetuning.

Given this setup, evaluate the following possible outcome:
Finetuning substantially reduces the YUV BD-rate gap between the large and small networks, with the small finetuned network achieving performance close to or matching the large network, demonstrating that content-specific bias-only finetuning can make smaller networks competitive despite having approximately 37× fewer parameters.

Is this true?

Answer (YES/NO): NO